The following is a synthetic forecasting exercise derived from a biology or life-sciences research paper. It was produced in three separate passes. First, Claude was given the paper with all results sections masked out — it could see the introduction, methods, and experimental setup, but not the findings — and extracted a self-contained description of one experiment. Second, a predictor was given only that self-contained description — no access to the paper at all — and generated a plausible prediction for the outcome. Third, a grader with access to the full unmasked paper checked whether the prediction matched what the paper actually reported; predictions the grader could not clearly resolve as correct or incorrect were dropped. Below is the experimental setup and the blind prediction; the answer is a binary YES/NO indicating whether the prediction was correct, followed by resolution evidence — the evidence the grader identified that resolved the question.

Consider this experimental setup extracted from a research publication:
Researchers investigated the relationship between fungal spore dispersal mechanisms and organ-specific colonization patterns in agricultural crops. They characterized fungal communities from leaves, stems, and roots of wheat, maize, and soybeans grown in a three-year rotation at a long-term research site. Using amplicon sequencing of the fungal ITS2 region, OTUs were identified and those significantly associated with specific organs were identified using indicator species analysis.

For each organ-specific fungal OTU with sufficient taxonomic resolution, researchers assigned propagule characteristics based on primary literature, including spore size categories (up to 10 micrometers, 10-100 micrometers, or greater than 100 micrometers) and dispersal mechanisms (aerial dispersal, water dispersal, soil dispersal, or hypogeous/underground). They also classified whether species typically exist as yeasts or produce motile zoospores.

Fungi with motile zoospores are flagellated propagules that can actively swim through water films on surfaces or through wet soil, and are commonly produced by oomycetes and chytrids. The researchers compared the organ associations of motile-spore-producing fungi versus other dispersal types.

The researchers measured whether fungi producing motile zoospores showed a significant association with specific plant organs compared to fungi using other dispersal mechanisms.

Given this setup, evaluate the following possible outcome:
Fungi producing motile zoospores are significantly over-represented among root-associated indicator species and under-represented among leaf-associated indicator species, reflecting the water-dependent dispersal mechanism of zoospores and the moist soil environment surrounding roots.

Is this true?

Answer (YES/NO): YES